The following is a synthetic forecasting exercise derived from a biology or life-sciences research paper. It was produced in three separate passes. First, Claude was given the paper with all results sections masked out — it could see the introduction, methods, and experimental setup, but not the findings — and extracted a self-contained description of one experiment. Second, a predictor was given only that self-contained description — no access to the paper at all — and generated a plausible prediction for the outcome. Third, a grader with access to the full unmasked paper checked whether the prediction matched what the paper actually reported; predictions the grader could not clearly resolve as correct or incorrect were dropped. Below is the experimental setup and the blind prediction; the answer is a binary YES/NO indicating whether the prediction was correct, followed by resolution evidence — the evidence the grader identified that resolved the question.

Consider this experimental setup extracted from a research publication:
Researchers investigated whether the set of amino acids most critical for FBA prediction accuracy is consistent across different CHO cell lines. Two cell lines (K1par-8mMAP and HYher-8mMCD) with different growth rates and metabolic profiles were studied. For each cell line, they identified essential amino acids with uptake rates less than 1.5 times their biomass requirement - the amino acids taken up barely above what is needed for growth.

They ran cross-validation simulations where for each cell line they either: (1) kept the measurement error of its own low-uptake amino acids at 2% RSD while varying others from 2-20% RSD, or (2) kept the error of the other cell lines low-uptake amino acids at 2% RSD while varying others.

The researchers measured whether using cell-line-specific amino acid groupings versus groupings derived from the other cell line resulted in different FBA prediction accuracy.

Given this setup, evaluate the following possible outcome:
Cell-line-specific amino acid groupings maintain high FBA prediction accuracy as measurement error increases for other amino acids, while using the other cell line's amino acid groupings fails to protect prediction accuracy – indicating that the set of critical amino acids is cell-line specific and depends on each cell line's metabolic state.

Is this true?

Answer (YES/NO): YES